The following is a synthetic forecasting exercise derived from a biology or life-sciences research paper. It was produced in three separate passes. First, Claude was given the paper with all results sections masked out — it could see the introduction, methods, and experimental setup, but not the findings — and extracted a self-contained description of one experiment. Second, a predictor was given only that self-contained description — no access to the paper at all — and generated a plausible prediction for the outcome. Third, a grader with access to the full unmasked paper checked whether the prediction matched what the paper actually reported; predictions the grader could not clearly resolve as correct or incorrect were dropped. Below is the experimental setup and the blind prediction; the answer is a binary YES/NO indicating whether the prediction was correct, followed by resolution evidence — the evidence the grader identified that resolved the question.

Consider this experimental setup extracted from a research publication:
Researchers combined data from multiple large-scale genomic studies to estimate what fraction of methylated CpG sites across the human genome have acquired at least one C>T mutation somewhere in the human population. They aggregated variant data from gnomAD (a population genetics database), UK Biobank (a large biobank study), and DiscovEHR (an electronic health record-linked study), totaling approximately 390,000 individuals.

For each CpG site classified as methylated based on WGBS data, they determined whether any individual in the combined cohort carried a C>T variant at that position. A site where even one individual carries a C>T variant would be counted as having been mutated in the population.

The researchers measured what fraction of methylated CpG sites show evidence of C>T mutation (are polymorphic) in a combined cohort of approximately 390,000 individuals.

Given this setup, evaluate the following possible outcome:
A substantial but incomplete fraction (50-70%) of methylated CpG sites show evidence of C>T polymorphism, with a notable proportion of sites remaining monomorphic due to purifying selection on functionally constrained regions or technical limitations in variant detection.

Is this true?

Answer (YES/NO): NO